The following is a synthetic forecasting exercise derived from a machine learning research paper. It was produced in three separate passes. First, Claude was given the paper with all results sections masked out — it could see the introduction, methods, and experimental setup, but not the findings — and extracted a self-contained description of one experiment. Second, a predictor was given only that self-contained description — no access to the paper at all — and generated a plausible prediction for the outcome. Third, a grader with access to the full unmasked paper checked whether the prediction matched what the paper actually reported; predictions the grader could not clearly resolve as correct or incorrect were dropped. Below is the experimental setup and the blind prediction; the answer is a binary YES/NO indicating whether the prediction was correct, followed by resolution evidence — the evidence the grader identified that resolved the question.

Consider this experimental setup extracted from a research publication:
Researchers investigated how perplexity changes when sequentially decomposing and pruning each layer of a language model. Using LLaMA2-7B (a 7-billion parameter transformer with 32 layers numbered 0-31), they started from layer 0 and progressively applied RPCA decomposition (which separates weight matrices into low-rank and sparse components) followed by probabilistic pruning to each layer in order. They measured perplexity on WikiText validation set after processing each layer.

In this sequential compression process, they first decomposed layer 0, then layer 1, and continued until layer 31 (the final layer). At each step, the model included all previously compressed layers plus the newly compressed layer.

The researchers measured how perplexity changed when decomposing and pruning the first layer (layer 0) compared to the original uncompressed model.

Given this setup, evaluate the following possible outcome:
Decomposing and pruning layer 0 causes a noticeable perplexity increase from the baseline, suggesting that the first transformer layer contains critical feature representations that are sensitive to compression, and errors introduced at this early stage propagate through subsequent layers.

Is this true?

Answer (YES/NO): NO